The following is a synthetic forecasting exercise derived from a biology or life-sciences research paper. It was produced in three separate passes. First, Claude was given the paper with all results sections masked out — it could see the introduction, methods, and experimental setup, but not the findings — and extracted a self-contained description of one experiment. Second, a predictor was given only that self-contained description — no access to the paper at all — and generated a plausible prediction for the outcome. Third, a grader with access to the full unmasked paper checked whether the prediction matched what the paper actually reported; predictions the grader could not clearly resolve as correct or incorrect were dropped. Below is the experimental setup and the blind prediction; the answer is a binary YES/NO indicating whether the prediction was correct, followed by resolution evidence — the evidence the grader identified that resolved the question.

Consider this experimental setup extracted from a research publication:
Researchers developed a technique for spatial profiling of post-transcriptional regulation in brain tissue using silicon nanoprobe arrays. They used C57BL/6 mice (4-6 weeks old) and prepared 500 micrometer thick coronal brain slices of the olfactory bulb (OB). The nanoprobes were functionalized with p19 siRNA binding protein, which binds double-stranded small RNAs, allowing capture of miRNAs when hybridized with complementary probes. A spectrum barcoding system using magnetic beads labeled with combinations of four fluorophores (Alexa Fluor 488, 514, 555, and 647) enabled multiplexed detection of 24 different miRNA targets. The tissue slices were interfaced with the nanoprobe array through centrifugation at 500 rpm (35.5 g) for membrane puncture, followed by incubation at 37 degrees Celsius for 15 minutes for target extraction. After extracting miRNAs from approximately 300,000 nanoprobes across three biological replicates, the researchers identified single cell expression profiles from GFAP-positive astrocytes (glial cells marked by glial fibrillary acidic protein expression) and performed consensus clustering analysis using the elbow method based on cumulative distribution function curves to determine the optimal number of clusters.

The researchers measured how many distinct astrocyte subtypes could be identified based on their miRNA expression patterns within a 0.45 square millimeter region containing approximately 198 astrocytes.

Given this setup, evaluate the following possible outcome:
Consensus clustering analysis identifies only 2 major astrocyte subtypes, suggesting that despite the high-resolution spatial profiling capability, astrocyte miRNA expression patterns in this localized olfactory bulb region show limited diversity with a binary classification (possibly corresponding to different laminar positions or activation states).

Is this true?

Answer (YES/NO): NO